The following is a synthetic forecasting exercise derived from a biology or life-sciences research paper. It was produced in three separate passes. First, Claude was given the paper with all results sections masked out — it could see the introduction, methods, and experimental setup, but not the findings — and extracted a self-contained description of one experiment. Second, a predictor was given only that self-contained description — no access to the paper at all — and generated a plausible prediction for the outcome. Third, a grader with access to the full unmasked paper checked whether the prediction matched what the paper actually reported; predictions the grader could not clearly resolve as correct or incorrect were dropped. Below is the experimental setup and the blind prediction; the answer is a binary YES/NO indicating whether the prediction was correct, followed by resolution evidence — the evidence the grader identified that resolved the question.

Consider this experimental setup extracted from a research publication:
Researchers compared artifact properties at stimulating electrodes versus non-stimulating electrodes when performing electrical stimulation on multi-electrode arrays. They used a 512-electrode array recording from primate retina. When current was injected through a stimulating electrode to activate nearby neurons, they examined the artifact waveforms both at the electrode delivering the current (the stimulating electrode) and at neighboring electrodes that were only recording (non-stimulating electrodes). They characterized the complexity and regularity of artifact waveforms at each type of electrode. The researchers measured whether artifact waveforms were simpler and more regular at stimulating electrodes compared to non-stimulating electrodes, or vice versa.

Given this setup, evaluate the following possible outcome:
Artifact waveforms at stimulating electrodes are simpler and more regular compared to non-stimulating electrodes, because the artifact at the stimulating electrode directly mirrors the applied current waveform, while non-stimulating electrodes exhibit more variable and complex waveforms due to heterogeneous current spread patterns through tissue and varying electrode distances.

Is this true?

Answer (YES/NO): NO